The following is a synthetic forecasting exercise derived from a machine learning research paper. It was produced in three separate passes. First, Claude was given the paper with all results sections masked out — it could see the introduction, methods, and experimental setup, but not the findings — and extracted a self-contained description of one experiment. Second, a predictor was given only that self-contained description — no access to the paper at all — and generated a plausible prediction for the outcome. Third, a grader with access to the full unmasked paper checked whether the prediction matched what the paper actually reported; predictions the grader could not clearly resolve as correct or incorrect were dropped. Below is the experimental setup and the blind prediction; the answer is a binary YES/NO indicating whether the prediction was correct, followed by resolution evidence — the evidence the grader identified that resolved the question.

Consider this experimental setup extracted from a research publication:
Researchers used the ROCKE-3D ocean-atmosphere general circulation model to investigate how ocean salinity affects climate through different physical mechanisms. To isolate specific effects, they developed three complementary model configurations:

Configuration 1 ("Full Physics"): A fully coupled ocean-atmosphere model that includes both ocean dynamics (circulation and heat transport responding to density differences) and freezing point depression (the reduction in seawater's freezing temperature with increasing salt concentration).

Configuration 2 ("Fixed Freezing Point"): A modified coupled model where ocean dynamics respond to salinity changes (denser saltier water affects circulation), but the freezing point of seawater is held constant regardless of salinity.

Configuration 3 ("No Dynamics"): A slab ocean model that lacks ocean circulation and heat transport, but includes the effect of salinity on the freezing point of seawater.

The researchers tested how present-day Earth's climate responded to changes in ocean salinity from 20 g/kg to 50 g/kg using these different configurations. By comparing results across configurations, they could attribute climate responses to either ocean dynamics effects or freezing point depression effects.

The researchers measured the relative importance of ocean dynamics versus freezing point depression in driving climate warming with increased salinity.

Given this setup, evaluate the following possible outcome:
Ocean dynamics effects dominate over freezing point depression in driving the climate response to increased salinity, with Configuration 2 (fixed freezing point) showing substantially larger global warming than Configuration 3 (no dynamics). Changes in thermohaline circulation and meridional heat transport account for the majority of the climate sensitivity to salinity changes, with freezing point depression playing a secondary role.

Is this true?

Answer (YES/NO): YES